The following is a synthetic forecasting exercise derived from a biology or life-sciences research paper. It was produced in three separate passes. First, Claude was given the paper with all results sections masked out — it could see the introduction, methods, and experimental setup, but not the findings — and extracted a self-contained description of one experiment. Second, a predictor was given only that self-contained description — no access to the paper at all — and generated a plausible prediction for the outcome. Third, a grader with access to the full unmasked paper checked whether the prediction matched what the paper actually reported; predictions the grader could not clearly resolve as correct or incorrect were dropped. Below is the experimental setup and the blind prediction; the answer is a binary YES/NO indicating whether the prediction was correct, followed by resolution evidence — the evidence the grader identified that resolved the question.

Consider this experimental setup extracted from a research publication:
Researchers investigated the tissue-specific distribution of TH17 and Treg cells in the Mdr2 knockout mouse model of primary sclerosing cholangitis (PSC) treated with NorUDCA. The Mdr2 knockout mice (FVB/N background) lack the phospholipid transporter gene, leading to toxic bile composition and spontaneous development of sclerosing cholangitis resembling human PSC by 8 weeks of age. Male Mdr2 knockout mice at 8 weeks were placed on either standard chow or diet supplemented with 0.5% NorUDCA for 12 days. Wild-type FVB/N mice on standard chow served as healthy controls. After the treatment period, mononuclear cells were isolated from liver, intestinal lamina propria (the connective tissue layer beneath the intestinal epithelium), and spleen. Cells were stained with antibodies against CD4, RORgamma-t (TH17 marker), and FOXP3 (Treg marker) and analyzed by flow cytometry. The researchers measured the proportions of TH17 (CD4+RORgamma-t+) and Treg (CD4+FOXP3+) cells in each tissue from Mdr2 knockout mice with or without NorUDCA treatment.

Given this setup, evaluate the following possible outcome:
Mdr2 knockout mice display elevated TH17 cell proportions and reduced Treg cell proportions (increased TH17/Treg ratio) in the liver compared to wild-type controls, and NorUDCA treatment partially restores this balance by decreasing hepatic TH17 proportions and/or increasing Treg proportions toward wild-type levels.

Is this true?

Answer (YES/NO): NO